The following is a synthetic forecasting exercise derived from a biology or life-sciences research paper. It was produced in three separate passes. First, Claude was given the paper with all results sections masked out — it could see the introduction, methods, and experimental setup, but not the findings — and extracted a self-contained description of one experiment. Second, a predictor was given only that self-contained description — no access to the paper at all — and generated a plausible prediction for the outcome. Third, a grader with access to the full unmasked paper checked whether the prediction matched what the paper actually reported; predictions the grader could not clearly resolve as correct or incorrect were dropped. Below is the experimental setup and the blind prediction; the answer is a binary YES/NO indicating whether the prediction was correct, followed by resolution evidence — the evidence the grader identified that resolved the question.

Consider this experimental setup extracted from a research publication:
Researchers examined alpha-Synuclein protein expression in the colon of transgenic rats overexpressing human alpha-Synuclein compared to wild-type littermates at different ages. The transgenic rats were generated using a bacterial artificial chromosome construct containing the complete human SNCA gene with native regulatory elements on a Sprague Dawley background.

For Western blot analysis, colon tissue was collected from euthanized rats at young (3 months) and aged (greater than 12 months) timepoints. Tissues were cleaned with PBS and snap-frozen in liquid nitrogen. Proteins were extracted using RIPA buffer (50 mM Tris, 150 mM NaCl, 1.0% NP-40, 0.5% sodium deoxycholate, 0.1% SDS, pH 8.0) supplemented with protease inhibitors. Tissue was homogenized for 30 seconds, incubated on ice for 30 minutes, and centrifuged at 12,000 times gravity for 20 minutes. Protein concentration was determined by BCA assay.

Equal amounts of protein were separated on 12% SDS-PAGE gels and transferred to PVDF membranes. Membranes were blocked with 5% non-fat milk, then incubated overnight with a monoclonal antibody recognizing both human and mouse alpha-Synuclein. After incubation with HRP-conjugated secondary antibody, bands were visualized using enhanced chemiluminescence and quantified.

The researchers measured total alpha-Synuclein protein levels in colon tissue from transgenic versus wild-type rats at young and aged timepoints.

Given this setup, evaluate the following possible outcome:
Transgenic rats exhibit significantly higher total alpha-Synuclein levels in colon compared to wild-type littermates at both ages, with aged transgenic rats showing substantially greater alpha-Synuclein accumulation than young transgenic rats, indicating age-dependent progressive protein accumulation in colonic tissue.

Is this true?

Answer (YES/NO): NO